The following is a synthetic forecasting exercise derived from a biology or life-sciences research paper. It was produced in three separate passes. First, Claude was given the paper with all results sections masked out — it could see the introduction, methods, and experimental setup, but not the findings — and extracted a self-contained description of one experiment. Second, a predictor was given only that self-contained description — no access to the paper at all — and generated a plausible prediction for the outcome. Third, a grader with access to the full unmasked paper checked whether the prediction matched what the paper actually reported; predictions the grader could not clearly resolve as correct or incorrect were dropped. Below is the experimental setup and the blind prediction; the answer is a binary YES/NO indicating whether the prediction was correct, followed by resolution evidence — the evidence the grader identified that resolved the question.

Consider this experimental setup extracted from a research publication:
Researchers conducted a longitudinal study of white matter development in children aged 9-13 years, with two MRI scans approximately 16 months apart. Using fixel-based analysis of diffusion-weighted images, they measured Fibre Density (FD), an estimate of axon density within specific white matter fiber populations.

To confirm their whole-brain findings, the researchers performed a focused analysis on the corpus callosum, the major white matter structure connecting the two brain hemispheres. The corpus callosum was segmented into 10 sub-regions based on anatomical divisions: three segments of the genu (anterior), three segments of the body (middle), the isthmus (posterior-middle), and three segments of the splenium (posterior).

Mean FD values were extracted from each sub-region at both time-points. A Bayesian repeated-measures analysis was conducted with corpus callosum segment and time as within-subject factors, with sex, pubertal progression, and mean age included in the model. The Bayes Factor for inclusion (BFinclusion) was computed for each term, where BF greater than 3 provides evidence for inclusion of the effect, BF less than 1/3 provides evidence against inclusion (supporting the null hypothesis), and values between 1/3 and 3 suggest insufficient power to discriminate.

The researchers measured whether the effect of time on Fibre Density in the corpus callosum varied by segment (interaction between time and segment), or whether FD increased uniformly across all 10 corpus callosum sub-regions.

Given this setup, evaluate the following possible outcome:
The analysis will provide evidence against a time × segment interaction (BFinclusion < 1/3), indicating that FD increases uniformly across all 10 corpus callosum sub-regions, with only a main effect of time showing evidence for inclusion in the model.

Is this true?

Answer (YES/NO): NO